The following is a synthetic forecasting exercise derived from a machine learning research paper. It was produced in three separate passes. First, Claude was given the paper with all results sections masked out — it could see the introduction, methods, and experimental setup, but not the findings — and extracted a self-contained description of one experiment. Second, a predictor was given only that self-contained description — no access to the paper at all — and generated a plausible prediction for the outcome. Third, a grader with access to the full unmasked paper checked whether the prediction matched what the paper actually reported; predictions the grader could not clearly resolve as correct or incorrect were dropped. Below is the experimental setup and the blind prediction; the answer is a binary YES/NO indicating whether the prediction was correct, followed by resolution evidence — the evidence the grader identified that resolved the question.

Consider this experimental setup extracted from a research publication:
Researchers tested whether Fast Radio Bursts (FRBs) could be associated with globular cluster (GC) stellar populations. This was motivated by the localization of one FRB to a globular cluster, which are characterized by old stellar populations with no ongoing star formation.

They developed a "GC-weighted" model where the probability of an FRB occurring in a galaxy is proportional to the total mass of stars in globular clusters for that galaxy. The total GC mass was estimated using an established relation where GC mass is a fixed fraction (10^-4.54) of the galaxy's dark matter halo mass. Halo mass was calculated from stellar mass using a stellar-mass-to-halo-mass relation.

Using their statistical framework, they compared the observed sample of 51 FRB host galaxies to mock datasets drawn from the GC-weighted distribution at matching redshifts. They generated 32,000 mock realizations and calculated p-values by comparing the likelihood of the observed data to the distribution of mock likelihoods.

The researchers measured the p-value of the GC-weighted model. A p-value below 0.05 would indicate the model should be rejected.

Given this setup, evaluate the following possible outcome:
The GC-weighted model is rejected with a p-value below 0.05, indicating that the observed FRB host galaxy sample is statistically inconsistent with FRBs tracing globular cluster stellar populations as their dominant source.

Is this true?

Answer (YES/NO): YES